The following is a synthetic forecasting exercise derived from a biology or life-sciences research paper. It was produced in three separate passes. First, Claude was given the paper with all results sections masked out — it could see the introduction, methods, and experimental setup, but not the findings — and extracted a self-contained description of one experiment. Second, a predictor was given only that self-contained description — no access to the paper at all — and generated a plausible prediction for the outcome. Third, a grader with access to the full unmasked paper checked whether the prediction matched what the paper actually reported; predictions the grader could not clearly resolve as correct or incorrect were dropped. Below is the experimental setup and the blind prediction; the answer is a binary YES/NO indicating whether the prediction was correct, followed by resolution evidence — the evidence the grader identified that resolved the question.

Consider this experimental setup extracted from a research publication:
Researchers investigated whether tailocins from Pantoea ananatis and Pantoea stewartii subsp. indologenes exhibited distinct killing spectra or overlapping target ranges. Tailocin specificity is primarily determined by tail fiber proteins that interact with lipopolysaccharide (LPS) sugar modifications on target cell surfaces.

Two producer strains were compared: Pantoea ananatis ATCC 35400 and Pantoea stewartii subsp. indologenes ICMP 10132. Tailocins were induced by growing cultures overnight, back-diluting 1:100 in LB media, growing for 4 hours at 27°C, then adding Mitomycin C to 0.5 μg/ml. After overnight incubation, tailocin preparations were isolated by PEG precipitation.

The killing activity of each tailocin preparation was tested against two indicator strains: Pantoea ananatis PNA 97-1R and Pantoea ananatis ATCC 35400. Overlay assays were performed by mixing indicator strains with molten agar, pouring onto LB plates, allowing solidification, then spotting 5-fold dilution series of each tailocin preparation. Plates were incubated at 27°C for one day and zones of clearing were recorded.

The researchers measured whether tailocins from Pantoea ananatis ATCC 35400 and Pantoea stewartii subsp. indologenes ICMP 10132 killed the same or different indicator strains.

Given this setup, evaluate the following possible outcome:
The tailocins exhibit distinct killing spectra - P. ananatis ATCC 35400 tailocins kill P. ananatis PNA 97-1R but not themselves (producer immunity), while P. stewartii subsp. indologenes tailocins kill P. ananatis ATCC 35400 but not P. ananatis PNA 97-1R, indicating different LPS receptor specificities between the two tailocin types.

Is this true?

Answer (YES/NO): YES